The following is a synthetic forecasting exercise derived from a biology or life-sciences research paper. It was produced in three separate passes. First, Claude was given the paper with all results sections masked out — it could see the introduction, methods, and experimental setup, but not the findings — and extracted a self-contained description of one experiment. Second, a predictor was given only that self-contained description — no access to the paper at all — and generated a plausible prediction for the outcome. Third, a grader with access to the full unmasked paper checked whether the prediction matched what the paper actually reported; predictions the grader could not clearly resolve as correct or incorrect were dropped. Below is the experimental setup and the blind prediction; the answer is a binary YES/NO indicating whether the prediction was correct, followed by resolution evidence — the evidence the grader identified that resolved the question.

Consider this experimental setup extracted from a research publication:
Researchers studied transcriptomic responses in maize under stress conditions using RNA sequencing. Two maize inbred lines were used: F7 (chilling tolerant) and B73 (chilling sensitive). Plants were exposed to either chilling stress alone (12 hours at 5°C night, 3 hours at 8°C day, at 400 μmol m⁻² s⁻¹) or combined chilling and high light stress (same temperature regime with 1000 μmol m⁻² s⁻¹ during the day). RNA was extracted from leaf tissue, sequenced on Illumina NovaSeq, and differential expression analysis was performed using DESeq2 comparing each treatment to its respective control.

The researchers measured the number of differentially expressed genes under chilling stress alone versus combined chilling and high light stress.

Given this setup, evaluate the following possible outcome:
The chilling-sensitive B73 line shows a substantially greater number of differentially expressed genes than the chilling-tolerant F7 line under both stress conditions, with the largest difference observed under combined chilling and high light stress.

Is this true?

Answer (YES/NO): NO